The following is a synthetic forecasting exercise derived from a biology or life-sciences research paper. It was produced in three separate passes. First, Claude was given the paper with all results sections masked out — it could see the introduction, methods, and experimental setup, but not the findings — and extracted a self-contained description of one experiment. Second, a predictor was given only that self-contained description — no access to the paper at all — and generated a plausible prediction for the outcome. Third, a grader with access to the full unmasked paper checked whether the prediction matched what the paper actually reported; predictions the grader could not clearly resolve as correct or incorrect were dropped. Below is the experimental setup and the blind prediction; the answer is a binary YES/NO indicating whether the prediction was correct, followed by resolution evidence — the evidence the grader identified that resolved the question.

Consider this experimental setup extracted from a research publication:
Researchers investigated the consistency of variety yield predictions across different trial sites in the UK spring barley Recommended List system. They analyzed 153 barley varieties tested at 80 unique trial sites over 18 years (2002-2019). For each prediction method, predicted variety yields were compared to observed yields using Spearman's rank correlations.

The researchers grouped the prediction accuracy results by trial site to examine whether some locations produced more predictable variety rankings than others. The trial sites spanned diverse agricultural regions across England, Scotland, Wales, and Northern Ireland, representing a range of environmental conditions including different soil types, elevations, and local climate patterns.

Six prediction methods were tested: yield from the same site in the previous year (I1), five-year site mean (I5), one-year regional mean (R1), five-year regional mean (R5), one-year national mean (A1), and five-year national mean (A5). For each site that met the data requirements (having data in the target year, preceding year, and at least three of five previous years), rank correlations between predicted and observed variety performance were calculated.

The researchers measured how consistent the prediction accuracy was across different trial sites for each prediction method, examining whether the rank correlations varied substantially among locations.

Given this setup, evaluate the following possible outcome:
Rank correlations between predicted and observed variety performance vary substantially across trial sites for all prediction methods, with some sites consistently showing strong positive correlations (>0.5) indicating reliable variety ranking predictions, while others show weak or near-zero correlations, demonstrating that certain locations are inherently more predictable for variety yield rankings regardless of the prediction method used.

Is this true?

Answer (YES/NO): NO